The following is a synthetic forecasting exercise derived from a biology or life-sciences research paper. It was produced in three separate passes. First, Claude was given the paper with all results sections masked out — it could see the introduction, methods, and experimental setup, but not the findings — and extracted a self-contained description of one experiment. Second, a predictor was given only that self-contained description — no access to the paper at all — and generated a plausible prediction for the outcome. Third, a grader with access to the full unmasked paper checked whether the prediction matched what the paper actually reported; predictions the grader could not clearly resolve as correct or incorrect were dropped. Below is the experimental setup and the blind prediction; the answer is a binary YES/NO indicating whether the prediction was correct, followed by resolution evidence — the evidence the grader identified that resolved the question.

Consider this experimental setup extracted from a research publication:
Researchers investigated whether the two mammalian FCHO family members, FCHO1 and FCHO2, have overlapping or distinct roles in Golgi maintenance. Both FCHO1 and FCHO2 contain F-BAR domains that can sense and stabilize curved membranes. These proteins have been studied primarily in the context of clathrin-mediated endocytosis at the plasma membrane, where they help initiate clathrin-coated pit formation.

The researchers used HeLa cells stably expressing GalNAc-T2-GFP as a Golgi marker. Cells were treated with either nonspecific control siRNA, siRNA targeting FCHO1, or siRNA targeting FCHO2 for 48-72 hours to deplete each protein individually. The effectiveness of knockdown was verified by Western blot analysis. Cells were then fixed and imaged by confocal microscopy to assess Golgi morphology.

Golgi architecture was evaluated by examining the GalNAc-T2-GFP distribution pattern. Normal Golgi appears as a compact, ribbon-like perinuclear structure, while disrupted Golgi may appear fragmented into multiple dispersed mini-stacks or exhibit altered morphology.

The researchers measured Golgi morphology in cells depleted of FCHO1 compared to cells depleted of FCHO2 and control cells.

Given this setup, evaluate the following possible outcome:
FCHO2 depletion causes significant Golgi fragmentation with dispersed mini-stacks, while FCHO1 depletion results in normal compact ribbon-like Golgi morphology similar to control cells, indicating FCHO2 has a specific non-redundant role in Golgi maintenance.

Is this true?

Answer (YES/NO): NO